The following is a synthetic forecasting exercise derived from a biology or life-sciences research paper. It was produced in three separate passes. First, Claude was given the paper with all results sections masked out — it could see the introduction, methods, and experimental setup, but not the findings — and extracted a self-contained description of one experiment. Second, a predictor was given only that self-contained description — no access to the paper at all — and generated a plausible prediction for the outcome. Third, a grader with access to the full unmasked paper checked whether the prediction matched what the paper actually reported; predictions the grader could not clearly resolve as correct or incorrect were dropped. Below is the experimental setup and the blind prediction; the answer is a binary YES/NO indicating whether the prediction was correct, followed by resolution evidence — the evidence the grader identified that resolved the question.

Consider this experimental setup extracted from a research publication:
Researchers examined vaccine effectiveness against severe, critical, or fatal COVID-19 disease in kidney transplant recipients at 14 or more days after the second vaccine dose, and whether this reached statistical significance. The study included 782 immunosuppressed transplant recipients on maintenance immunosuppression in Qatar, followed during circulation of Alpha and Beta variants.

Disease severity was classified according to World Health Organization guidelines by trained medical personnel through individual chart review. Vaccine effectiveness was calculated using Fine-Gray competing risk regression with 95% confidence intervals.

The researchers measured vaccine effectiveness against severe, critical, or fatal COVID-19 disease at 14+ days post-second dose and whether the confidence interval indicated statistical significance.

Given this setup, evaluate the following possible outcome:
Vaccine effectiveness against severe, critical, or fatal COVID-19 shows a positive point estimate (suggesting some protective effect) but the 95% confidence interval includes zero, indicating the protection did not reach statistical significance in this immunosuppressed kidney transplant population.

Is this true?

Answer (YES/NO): YES